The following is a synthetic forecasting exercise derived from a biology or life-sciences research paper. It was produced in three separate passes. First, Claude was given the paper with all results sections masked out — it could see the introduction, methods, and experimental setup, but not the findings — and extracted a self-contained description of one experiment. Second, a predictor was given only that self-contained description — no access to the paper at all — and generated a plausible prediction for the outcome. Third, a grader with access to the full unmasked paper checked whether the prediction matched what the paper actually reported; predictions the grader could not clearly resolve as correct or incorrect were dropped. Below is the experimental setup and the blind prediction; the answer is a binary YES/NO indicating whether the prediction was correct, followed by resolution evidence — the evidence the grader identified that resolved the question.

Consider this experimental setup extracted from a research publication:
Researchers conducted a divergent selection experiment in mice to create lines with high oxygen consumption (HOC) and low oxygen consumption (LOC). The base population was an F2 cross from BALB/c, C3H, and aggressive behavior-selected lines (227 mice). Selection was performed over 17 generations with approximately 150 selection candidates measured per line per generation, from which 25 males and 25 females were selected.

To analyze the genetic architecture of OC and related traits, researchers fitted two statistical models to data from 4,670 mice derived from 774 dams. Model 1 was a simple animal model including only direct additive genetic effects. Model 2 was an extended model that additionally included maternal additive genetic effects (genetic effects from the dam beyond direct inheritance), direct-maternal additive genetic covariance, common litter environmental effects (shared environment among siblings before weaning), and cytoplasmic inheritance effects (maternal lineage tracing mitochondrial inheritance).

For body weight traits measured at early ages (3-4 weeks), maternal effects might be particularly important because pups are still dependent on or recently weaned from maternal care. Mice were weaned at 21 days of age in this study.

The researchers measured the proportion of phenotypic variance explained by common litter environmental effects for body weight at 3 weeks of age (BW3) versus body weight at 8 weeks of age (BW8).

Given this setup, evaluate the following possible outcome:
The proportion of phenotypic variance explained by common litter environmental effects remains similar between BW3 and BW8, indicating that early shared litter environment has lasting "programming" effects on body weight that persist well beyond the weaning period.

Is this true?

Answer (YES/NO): NO